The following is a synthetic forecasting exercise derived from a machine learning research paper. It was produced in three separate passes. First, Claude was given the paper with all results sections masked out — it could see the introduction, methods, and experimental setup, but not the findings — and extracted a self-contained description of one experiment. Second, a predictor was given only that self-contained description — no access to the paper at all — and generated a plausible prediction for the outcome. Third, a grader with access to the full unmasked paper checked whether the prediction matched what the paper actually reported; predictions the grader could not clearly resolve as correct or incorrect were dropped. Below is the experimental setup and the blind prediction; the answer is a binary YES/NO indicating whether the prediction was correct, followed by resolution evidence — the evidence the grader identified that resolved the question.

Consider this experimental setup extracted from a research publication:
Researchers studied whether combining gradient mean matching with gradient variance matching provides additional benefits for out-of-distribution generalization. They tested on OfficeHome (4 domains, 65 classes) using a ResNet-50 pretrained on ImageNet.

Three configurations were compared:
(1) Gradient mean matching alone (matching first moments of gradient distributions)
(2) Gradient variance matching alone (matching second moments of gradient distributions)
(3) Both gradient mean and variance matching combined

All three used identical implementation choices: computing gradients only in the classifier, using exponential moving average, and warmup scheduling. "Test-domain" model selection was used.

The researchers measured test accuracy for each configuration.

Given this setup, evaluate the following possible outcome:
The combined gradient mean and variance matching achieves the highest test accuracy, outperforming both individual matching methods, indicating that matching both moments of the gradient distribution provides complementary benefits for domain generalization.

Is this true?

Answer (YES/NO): YES